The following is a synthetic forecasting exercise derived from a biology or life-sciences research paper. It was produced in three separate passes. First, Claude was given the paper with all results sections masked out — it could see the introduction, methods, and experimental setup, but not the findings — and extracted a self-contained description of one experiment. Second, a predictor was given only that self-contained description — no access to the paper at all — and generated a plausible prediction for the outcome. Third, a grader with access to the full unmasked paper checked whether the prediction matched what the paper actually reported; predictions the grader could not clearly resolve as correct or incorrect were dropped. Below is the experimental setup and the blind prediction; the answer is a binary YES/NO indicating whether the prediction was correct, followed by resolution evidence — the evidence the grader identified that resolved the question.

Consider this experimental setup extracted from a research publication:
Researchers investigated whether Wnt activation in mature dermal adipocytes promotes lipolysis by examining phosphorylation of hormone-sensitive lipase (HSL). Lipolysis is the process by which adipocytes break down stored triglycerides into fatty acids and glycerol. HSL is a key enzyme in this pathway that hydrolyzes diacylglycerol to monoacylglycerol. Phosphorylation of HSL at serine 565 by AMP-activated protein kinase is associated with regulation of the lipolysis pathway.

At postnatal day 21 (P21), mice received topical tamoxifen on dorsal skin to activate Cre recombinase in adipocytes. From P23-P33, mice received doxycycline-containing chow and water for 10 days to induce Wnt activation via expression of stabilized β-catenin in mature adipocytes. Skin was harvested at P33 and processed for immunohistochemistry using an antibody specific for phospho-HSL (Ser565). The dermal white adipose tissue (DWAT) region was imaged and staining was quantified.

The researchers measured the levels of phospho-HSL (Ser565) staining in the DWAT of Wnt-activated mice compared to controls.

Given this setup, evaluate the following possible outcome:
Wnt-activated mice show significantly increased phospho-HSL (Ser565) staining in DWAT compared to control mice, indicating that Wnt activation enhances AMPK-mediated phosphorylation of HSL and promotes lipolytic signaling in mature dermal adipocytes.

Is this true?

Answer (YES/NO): YES